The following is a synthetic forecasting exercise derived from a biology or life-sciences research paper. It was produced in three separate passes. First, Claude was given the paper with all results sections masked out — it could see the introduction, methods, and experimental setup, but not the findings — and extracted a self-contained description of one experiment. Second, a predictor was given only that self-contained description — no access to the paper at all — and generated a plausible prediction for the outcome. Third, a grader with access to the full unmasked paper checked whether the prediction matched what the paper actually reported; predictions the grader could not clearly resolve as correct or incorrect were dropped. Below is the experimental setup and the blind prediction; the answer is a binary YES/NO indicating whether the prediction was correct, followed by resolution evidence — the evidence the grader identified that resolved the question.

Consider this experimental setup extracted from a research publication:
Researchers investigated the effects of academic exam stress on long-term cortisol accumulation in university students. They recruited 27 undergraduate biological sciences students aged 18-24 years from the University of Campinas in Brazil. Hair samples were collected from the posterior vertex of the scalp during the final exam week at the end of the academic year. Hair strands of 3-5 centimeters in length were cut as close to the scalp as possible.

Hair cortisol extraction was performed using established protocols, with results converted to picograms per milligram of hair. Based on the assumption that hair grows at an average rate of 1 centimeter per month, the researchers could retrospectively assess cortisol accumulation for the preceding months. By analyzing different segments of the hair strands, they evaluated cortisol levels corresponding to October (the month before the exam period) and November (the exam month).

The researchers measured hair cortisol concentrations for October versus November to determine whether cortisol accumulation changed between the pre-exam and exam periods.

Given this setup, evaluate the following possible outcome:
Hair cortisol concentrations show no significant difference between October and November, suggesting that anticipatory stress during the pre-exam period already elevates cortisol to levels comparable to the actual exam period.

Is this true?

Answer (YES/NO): NO